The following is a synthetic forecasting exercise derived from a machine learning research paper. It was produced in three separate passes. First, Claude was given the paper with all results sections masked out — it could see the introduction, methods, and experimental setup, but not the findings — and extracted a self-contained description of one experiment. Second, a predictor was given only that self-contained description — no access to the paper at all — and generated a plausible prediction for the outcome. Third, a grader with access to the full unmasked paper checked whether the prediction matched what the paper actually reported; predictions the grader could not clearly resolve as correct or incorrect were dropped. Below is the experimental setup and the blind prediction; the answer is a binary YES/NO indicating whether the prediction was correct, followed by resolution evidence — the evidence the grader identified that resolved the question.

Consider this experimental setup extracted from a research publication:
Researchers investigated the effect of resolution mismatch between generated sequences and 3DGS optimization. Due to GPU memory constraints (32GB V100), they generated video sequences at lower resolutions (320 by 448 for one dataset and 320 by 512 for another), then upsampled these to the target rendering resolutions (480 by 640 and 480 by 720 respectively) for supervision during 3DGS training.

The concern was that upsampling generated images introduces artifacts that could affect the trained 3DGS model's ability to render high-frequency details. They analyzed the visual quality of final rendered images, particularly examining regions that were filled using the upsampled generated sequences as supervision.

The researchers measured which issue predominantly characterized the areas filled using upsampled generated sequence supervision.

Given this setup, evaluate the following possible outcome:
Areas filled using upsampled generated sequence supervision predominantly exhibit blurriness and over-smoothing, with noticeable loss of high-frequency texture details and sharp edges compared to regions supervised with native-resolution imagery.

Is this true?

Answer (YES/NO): NO